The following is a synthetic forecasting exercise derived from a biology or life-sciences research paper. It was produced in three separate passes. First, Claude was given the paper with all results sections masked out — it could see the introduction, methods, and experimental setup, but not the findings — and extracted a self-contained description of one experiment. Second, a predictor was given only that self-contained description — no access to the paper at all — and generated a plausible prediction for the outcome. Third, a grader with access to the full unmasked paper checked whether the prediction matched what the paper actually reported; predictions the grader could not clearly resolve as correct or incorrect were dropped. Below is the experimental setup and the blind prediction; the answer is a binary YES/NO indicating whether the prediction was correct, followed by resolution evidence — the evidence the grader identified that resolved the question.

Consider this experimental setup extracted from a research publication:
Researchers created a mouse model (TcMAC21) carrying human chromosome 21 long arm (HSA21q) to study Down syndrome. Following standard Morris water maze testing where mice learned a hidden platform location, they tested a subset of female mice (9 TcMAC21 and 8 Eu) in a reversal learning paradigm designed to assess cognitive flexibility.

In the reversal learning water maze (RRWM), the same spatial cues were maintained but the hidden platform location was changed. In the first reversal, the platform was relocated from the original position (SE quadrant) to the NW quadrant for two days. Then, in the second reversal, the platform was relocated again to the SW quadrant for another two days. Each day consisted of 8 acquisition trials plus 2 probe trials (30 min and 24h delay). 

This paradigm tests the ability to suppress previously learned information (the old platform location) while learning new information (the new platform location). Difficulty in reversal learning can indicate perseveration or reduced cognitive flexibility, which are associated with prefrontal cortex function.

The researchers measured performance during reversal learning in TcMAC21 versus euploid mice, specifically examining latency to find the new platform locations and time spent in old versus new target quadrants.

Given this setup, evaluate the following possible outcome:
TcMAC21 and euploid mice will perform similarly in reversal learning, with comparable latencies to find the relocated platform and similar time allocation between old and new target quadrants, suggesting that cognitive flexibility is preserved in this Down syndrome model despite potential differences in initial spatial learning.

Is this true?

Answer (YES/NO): NO